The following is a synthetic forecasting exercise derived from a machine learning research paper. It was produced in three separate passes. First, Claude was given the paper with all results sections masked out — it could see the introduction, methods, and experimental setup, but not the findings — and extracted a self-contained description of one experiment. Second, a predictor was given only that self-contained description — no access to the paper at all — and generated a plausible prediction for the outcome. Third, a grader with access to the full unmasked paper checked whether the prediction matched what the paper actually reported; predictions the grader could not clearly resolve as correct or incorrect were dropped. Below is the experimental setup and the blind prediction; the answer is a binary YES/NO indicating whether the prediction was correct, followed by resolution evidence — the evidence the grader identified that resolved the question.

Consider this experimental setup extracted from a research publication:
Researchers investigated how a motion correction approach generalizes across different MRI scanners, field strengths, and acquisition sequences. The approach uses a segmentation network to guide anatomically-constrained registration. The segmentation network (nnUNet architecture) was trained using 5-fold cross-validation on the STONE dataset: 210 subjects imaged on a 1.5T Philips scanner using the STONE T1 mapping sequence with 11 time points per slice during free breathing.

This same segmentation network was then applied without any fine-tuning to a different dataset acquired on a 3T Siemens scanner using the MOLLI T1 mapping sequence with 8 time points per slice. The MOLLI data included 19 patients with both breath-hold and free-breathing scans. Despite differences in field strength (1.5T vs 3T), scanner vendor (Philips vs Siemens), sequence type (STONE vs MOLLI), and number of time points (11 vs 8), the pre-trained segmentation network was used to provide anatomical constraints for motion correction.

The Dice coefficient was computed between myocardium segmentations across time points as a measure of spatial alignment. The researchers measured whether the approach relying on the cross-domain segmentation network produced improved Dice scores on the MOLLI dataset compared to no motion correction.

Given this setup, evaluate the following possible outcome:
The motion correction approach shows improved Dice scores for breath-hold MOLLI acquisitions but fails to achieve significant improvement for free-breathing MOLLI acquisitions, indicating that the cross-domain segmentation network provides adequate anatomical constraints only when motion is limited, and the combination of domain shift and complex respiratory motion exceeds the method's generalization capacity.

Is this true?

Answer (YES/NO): NO